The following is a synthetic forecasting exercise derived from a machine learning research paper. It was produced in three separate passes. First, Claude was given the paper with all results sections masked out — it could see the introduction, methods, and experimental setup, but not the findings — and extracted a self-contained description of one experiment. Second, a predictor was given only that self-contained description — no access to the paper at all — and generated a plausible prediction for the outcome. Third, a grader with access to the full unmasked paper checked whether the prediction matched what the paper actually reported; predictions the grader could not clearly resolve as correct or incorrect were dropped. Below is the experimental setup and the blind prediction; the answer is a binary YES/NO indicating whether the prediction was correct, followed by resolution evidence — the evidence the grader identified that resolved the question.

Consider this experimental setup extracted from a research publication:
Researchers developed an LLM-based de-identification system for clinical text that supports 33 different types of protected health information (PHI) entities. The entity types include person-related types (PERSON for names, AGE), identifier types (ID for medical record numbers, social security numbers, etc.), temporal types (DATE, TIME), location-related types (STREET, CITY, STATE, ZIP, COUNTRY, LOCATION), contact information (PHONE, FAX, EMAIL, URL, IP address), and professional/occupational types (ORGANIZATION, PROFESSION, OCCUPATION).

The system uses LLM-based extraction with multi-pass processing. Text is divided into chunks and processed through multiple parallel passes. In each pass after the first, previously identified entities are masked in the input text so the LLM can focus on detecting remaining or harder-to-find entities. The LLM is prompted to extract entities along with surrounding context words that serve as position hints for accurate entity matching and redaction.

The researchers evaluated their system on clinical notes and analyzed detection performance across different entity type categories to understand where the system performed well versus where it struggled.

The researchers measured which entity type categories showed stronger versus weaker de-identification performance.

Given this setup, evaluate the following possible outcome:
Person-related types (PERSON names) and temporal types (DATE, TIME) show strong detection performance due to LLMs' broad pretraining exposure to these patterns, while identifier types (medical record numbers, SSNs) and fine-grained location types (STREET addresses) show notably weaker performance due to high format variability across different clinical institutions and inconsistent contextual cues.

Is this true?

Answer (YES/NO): YES